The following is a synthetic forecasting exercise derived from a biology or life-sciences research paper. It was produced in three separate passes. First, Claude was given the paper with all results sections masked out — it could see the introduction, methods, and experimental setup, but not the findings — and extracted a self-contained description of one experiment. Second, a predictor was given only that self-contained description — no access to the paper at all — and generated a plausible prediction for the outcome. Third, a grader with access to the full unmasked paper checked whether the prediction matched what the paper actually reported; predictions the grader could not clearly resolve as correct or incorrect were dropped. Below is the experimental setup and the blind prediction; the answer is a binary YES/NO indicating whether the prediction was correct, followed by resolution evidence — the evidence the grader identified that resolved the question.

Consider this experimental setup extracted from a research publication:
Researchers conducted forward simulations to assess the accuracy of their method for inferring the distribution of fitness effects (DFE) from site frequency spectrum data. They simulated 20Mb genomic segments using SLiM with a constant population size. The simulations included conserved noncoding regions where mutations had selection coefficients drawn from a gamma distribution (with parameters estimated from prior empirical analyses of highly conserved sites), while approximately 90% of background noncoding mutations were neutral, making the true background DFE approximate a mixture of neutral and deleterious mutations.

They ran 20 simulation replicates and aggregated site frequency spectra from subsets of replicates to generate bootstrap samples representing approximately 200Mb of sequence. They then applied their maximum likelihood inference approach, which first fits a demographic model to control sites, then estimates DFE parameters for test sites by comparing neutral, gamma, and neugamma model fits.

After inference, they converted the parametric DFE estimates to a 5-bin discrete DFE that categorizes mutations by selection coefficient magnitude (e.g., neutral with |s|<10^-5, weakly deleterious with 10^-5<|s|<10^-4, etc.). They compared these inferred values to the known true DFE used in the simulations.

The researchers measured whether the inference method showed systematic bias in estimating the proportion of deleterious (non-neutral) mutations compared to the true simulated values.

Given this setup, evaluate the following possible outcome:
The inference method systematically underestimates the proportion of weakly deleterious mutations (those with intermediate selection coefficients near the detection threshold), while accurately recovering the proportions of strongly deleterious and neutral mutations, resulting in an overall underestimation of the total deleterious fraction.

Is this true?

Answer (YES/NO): NO